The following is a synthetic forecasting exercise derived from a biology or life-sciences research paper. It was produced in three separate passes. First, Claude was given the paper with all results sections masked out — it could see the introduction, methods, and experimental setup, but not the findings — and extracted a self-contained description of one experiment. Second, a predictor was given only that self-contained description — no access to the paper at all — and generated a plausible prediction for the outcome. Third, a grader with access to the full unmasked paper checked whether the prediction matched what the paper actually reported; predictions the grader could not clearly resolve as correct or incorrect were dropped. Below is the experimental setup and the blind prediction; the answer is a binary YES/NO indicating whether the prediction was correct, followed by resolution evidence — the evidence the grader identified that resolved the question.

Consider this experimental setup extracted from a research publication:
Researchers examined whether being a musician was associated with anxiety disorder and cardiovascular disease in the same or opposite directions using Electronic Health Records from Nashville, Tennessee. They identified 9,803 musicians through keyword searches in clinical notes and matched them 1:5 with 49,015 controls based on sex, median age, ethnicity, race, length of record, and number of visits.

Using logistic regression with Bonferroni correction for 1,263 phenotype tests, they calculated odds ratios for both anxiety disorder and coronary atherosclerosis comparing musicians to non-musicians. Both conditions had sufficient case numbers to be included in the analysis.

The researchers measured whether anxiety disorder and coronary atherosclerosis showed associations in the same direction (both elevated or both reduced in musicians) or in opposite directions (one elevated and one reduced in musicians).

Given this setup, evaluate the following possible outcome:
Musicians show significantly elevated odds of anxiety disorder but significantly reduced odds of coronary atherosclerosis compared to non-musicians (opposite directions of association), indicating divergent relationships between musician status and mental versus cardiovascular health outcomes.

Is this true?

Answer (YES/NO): YES